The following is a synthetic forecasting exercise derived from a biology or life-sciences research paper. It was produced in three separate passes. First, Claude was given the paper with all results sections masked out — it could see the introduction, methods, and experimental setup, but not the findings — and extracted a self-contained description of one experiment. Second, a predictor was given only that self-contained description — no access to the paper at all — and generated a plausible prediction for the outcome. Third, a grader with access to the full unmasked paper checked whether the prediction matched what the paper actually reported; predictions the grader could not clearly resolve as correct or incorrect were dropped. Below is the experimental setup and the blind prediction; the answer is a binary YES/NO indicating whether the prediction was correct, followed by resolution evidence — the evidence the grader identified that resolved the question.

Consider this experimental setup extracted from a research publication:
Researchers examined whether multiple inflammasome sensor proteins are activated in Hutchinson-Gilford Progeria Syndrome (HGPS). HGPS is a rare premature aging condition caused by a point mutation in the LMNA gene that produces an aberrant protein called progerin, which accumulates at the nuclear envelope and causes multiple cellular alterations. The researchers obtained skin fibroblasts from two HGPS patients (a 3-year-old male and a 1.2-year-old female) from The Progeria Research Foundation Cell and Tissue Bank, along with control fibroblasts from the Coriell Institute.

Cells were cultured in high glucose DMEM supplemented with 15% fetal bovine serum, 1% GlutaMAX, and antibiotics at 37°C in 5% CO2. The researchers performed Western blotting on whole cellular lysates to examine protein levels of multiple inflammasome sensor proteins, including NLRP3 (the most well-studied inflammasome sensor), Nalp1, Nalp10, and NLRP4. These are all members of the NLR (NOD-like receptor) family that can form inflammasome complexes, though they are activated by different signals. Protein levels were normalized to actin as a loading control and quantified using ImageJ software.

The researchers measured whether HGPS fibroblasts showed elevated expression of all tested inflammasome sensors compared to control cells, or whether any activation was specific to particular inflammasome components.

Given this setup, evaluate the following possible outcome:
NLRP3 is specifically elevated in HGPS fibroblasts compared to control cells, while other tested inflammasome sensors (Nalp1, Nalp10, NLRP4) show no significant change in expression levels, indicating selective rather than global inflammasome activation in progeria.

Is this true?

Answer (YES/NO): YES